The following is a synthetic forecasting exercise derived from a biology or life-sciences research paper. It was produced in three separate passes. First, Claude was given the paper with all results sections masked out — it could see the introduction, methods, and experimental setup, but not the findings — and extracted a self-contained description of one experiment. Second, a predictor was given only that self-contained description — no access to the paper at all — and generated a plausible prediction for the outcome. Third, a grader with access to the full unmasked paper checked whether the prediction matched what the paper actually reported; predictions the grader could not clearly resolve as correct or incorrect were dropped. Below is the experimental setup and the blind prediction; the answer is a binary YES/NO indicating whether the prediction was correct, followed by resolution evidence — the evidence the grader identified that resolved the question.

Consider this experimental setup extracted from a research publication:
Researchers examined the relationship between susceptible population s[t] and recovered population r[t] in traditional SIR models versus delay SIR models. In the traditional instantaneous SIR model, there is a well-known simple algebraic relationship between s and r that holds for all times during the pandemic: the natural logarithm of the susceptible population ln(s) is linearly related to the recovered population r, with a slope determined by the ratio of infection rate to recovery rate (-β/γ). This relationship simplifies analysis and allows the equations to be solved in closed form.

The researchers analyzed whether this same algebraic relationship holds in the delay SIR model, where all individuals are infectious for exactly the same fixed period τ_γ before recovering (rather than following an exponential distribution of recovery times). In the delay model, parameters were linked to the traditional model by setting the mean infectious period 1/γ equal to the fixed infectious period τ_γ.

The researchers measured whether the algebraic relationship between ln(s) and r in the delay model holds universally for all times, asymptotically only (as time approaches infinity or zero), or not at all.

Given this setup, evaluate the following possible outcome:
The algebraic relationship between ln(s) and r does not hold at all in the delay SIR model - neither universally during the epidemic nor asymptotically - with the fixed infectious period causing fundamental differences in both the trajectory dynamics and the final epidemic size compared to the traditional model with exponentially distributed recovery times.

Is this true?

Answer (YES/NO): NO